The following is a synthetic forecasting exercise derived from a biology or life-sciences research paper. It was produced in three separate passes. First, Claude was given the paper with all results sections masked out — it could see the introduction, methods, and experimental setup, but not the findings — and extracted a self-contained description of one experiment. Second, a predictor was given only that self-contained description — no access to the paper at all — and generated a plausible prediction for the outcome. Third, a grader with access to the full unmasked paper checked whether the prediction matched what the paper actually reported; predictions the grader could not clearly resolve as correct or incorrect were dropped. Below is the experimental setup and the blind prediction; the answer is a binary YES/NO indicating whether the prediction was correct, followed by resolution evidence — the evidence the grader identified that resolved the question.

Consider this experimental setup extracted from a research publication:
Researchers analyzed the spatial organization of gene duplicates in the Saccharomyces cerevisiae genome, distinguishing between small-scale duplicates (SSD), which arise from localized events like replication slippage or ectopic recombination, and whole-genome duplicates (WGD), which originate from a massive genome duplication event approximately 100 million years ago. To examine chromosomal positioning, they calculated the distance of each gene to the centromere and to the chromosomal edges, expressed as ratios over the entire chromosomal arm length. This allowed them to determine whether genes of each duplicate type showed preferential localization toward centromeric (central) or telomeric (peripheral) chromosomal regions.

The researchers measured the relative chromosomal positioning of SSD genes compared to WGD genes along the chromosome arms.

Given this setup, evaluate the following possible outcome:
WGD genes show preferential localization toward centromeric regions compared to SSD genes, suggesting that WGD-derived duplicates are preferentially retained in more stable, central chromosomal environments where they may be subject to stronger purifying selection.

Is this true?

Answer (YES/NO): YES